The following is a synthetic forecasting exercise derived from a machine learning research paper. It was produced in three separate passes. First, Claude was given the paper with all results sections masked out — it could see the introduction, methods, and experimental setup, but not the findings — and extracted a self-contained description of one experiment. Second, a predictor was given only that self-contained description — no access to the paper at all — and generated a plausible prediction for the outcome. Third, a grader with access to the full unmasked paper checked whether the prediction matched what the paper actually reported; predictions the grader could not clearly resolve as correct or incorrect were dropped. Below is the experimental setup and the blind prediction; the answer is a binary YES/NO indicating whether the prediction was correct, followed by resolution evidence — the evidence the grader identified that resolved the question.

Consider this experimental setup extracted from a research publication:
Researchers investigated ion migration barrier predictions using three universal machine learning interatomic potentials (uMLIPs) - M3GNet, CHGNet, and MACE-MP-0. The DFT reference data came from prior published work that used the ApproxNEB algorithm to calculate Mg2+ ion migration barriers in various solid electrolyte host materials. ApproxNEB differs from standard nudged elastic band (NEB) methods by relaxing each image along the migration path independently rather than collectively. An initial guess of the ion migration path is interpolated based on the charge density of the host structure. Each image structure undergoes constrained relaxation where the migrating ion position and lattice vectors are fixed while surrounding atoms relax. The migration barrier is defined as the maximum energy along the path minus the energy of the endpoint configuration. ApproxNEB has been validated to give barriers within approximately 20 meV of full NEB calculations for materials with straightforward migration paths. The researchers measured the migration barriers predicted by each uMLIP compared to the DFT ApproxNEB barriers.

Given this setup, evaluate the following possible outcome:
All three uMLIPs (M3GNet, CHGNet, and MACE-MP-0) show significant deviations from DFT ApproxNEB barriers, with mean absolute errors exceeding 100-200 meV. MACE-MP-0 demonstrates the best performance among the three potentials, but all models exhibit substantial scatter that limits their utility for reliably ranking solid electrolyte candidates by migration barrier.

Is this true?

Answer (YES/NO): YES